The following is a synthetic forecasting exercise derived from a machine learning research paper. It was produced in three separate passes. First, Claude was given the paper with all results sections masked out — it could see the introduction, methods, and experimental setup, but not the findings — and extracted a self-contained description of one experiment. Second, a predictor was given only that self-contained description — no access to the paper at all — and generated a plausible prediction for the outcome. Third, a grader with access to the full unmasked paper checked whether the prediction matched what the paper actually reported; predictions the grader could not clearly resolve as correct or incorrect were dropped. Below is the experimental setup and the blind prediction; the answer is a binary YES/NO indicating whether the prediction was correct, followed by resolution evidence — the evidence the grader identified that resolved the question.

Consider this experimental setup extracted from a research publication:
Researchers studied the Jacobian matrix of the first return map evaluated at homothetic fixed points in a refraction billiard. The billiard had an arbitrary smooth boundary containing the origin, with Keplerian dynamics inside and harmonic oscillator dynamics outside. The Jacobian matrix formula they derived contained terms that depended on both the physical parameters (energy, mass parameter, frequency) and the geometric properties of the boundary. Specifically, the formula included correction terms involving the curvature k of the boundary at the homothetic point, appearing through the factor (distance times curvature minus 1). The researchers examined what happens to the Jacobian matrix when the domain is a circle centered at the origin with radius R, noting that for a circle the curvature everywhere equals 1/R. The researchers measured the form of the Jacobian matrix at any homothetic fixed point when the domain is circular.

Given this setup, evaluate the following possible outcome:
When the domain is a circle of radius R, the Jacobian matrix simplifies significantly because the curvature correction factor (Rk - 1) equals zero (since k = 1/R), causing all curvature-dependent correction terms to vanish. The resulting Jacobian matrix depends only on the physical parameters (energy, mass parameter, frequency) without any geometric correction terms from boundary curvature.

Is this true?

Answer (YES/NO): NO